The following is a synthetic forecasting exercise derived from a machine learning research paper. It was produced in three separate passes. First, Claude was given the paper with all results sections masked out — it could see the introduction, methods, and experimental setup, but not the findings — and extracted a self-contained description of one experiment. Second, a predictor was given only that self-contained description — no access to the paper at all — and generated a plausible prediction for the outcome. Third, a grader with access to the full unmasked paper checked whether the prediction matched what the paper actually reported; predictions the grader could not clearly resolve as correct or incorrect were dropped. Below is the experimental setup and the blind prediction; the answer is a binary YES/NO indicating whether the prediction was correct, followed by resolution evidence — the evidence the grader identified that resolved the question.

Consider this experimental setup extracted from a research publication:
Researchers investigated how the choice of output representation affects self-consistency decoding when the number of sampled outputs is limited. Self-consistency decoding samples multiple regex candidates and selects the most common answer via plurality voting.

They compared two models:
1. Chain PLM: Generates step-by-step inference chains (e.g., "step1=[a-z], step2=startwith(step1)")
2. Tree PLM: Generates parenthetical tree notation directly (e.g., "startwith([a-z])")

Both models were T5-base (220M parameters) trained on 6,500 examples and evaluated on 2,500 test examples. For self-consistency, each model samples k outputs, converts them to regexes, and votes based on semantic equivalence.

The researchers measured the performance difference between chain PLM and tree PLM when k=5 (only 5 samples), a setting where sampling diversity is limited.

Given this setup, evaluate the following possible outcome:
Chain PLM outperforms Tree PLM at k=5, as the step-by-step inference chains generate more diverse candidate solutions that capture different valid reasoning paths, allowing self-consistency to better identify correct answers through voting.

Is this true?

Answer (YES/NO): YES